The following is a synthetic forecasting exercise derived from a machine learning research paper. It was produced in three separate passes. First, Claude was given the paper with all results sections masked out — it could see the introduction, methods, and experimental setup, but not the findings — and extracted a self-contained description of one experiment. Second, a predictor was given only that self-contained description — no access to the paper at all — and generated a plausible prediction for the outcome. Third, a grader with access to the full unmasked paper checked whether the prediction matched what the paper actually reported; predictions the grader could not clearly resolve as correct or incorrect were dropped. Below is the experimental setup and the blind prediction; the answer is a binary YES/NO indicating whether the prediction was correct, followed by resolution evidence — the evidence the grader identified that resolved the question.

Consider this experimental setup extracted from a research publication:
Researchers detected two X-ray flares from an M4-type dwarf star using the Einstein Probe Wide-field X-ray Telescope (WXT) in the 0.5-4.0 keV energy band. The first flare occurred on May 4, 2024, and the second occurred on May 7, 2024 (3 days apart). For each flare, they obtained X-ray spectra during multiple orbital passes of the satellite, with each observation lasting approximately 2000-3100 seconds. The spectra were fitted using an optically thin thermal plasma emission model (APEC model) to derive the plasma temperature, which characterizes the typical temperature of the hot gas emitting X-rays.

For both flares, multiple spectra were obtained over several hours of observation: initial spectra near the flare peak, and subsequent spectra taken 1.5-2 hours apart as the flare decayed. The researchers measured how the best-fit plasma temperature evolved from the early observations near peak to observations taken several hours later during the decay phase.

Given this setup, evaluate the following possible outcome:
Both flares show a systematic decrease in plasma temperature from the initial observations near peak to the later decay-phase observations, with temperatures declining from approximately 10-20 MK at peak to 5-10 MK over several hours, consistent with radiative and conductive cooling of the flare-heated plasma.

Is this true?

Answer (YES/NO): NO